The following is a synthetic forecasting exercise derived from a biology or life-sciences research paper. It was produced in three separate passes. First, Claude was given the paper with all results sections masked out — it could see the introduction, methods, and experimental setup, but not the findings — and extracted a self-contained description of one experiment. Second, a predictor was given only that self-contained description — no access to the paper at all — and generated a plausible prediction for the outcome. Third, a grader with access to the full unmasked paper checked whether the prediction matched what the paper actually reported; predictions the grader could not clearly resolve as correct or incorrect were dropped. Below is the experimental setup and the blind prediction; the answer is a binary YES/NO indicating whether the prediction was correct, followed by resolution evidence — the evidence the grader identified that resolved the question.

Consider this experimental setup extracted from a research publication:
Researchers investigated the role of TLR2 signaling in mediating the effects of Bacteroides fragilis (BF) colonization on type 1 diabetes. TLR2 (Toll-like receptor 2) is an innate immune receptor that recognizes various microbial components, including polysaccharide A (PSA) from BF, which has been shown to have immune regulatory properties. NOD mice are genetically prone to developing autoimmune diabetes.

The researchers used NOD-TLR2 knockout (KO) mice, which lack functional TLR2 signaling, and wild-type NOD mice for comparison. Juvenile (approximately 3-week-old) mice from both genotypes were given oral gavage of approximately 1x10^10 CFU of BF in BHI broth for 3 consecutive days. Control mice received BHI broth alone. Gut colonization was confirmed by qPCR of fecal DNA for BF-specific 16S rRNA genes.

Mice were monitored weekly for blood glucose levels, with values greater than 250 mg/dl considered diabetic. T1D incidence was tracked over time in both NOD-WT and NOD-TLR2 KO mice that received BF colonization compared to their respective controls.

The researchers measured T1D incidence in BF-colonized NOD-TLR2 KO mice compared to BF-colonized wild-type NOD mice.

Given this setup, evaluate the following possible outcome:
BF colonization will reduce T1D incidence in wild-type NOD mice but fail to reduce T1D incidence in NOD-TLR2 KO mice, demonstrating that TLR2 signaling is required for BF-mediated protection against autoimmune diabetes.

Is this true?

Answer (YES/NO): NO